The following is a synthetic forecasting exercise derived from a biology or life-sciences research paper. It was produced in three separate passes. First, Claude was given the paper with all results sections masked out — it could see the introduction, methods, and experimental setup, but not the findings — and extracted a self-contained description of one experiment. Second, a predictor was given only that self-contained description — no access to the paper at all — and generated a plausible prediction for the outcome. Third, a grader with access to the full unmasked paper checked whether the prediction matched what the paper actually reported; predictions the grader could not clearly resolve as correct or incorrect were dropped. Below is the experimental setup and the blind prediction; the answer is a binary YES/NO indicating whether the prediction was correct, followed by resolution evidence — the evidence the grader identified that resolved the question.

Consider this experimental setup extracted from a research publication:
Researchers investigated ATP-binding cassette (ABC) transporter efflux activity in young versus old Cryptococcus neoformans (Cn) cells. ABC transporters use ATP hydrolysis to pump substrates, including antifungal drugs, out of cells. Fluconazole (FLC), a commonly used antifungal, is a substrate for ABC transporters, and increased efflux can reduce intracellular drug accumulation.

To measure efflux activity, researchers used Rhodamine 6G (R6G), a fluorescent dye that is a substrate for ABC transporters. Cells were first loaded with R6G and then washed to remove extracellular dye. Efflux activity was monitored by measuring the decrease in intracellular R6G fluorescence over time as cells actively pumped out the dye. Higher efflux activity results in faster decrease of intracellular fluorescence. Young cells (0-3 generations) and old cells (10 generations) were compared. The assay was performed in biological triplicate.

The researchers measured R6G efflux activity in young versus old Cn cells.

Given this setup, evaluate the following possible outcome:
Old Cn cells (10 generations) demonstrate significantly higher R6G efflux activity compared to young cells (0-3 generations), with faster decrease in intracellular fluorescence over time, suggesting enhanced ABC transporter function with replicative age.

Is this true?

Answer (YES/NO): YES